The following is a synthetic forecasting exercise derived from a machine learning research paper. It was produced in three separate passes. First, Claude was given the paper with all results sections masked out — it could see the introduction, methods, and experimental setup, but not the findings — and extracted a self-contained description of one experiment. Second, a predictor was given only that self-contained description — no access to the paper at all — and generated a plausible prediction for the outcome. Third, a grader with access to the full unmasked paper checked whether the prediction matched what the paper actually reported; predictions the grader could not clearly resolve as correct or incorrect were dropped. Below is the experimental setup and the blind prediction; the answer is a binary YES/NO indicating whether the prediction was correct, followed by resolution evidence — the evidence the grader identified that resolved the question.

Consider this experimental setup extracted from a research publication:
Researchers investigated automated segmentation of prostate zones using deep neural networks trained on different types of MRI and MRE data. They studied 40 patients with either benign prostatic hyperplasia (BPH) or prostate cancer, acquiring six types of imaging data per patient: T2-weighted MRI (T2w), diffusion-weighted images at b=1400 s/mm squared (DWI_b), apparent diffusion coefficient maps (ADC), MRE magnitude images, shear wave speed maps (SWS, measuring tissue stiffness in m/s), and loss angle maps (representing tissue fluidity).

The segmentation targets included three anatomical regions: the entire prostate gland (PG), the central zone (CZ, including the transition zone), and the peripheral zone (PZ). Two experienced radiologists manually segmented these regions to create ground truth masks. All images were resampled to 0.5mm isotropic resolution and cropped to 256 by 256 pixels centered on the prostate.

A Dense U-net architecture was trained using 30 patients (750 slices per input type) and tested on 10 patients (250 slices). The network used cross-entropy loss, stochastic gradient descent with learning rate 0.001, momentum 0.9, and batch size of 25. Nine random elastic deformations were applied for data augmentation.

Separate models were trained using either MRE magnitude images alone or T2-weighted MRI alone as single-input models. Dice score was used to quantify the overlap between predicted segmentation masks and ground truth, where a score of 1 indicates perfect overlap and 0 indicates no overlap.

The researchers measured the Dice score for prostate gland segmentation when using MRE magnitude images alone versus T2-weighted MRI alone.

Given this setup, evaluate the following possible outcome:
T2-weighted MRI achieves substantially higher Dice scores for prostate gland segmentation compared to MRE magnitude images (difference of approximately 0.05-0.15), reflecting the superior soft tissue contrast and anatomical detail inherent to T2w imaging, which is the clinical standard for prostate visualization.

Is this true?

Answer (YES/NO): NO